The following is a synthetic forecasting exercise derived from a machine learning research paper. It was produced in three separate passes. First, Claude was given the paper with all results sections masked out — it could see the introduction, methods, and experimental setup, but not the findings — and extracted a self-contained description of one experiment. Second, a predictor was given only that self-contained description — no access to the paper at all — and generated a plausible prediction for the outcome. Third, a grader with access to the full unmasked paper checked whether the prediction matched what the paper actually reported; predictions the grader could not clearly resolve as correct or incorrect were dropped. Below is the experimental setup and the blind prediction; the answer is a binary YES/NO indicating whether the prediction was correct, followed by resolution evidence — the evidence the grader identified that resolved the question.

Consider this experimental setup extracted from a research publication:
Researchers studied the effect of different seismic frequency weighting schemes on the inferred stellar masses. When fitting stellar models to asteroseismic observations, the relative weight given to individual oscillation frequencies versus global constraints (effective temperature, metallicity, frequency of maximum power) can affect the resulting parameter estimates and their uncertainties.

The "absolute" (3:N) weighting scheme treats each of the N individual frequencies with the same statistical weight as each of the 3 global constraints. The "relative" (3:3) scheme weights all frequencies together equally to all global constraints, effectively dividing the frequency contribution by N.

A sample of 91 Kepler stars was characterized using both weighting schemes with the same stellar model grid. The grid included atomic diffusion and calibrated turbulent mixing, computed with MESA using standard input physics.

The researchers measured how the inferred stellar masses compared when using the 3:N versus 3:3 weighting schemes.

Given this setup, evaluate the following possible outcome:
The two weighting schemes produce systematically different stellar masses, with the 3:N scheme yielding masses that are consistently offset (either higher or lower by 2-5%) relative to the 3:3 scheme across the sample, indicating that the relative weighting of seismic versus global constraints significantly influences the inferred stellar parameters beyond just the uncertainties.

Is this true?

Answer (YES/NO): NO